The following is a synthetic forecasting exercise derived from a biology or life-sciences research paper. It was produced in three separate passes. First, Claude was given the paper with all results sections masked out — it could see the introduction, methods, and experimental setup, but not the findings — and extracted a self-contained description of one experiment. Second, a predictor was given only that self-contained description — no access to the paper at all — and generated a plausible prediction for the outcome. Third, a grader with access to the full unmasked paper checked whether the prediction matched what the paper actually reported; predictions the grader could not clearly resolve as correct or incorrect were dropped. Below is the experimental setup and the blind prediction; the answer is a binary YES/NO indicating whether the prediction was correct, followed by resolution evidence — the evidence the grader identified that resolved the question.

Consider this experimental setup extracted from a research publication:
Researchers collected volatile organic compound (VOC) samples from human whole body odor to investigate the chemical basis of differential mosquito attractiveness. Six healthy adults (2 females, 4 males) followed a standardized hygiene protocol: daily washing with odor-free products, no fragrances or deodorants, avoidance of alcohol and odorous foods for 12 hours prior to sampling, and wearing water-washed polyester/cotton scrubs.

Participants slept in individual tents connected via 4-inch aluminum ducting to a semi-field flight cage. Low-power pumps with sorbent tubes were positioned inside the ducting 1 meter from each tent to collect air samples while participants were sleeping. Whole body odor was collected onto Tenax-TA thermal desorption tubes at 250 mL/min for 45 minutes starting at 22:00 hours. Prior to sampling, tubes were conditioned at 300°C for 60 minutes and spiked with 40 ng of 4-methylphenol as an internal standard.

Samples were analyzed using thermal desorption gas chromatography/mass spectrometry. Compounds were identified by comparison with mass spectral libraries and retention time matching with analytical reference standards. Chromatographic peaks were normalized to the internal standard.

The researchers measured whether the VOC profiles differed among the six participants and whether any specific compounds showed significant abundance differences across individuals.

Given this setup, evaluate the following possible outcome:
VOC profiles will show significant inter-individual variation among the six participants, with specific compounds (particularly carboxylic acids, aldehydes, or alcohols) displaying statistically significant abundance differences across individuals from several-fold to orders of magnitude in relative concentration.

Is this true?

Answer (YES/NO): YES